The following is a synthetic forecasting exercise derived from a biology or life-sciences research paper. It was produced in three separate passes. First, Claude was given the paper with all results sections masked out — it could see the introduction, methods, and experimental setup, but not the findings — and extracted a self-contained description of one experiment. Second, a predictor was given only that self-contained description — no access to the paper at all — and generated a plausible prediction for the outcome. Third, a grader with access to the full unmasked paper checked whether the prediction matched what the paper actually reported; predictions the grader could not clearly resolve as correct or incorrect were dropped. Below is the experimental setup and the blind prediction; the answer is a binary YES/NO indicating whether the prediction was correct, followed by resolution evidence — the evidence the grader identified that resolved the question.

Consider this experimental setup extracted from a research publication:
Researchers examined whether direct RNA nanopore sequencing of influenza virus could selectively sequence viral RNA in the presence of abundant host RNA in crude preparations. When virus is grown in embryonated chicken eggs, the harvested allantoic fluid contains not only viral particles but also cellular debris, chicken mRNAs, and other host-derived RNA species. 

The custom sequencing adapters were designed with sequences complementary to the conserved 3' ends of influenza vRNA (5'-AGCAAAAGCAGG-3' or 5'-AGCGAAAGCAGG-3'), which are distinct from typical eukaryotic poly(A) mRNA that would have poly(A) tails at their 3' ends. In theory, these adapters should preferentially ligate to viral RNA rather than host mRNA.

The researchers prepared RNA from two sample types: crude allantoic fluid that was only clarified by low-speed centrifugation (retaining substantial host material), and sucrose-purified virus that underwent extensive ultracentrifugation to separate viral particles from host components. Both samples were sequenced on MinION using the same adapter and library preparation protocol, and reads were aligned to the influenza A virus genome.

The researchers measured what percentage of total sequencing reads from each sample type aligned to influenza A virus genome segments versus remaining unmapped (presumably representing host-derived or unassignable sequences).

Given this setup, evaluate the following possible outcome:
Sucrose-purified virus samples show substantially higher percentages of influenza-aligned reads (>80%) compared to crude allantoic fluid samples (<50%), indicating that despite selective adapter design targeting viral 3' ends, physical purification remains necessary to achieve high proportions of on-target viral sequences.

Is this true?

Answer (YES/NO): NO